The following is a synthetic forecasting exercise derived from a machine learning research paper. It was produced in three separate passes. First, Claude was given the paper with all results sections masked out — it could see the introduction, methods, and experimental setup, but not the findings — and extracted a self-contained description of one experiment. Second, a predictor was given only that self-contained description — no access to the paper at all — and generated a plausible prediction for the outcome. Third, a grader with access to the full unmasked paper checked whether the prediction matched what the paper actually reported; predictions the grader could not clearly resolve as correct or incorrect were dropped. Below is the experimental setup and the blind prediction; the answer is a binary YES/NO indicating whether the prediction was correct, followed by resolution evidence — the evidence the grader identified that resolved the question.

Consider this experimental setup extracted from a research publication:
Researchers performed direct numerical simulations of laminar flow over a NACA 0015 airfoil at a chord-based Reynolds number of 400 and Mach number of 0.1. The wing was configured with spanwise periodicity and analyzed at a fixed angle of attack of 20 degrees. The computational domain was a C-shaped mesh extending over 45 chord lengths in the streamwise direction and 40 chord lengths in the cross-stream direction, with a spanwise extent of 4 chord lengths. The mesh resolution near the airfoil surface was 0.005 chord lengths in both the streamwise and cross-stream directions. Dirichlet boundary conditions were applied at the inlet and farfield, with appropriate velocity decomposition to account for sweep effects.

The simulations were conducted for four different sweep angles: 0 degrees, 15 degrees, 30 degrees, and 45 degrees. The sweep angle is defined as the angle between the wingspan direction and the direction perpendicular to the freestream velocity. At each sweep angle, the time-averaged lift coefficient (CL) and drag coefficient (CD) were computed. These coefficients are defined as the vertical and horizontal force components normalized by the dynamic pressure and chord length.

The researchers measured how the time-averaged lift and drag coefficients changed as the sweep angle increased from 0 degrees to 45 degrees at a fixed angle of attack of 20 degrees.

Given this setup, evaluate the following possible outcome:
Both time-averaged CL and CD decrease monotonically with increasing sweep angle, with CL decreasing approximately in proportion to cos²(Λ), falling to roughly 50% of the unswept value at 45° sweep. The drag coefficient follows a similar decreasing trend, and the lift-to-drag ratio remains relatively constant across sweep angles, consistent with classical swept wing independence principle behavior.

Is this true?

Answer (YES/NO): NO